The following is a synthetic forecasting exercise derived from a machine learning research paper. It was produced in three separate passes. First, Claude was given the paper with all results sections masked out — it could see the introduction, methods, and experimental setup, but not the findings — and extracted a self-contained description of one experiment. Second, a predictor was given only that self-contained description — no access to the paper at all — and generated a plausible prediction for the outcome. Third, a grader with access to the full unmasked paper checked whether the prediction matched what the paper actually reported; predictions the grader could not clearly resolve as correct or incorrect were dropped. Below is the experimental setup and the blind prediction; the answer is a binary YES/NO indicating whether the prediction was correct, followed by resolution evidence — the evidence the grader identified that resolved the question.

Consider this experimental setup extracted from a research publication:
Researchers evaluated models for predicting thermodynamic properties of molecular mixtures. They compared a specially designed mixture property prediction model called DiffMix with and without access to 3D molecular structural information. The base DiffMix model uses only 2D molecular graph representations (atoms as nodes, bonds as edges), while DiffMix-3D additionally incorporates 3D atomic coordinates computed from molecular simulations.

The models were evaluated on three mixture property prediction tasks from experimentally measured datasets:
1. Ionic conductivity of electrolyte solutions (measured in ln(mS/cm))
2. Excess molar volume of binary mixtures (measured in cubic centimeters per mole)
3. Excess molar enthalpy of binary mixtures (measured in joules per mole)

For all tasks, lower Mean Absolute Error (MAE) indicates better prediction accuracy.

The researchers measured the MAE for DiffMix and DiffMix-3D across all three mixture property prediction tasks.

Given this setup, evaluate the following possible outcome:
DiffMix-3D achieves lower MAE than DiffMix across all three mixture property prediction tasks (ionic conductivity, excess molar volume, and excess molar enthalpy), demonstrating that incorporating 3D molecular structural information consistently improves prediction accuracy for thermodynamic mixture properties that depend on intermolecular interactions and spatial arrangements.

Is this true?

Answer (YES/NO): NO